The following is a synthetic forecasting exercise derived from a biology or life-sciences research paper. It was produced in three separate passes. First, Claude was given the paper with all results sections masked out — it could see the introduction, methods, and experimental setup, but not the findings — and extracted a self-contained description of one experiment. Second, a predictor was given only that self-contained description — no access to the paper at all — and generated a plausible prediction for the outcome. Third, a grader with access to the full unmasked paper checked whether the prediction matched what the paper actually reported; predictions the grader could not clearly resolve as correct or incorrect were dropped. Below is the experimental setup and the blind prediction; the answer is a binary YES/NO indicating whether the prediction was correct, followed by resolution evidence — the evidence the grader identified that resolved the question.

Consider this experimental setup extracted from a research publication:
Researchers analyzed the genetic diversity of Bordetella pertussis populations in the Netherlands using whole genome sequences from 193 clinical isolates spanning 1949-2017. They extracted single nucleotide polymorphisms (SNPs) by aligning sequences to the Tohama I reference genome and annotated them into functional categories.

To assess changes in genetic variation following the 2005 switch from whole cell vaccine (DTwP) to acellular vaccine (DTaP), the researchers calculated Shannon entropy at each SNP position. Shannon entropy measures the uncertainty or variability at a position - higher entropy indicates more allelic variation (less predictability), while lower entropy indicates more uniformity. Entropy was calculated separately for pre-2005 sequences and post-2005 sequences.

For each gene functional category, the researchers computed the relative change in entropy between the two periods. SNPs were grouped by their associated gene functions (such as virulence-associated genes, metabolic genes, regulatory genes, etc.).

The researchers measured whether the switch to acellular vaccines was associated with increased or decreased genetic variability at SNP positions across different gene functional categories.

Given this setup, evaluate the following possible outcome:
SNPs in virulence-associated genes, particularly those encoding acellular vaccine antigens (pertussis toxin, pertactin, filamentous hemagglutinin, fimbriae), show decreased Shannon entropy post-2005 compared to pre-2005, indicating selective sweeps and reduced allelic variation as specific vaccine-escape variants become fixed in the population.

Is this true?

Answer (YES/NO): NO